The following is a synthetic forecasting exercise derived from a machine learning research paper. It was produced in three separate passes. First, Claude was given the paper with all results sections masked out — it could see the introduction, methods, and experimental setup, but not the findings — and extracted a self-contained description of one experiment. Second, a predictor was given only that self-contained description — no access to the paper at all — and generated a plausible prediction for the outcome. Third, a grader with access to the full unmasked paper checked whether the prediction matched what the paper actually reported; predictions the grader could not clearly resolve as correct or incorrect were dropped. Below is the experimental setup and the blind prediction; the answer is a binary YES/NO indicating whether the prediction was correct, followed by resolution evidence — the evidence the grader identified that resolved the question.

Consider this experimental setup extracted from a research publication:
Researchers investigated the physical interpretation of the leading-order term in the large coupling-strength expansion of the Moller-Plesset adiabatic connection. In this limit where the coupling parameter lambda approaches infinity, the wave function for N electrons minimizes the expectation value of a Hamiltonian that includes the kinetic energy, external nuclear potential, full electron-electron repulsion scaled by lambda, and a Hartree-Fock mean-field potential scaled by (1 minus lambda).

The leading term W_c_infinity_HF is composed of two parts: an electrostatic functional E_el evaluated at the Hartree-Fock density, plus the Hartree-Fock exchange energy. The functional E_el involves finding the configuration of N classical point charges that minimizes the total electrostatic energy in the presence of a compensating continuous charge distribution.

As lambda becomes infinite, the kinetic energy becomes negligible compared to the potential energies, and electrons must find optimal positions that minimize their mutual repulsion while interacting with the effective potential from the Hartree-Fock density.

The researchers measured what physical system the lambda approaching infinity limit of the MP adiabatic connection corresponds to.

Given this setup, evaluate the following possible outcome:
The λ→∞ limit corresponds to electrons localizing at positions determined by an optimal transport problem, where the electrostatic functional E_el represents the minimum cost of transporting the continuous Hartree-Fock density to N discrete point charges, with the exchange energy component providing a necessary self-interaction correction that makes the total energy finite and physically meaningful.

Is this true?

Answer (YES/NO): NO